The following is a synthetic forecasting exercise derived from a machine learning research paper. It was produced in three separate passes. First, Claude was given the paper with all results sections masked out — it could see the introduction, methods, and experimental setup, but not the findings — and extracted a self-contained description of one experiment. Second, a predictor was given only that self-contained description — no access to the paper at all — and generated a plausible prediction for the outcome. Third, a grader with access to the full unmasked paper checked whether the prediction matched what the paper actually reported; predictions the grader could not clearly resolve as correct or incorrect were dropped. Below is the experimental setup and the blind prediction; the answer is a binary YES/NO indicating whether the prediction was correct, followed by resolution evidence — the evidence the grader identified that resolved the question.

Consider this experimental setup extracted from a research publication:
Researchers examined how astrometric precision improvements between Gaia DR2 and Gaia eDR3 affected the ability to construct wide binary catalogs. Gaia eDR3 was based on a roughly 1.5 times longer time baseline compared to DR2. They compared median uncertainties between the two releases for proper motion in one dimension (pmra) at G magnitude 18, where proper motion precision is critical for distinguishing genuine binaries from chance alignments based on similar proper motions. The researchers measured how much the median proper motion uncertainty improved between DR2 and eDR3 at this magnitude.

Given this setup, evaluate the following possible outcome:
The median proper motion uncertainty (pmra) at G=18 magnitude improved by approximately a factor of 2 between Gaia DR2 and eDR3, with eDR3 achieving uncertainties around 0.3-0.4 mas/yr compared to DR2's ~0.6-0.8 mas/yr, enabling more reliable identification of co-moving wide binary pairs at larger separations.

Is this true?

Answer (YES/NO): NO